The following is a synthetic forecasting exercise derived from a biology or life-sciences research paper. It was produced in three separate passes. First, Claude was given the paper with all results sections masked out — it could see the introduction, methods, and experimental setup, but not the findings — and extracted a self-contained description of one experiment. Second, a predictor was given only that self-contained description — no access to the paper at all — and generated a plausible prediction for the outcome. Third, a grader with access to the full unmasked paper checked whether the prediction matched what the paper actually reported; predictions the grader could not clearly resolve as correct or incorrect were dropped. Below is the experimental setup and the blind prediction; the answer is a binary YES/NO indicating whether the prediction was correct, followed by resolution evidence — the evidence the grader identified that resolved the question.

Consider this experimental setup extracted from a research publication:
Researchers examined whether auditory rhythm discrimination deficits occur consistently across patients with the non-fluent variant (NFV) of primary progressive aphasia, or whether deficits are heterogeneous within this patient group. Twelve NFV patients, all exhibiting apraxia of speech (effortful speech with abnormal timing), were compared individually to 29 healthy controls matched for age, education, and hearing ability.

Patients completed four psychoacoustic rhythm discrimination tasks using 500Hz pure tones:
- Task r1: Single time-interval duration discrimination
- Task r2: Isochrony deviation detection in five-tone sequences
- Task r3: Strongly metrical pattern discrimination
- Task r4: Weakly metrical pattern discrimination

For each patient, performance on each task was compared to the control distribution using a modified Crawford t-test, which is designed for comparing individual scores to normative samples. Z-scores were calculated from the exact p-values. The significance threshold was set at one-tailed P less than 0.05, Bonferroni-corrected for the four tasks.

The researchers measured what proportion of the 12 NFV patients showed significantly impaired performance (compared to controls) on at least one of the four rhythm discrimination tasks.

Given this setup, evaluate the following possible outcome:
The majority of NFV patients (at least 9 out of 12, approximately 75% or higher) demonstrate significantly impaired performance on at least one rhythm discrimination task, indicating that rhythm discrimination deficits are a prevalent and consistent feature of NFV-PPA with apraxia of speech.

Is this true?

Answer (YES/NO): YES